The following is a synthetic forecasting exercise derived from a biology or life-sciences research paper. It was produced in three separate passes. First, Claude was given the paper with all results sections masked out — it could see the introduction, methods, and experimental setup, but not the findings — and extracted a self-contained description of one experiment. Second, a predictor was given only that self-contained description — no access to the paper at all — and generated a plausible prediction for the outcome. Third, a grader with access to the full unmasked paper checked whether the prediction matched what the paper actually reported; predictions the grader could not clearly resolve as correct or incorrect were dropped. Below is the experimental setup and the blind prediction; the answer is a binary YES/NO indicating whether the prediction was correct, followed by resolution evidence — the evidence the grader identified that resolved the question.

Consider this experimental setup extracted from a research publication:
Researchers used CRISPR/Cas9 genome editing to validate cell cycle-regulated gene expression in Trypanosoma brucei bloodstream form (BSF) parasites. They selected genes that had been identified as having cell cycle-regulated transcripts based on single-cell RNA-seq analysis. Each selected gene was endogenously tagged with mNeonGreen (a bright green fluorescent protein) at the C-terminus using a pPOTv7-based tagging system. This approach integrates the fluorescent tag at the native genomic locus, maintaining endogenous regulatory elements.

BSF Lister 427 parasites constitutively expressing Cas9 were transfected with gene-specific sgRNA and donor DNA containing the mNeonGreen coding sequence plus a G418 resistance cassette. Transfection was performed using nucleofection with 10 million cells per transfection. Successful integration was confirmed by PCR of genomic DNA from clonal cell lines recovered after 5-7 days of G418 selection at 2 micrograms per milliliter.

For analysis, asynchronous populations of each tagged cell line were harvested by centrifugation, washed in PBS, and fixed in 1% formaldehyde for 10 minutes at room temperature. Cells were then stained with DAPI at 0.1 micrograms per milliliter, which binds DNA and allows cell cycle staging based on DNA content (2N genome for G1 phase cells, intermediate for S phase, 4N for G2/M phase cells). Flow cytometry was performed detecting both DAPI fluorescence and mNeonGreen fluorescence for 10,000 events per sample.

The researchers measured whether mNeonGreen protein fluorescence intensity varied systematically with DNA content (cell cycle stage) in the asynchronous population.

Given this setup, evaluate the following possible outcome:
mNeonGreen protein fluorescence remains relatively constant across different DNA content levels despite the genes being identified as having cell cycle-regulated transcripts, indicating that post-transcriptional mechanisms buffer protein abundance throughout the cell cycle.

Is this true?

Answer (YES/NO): NO